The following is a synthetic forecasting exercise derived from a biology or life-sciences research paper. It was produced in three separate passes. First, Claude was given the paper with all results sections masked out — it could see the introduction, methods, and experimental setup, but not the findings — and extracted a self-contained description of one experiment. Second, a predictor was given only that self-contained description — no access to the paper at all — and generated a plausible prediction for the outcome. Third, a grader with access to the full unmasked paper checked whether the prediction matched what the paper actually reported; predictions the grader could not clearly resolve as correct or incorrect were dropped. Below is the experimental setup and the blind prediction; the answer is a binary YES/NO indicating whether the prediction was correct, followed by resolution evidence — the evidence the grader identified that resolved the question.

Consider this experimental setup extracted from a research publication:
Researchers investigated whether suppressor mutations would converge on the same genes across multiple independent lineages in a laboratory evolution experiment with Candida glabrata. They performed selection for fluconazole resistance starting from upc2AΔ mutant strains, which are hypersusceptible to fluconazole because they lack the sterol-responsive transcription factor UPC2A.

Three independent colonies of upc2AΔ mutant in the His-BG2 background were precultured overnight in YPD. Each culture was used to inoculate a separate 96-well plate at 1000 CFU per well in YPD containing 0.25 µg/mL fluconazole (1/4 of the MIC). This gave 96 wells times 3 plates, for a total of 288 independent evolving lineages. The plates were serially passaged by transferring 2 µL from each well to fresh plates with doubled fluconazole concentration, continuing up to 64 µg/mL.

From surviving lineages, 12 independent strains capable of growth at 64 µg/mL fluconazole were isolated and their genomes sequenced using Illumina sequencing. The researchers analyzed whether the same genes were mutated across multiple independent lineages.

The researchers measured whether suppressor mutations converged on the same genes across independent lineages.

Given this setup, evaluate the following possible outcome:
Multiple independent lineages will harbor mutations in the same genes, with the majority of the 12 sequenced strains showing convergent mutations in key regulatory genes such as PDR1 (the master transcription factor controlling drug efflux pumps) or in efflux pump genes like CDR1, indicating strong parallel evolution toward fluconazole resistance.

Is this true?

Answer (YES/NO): NO